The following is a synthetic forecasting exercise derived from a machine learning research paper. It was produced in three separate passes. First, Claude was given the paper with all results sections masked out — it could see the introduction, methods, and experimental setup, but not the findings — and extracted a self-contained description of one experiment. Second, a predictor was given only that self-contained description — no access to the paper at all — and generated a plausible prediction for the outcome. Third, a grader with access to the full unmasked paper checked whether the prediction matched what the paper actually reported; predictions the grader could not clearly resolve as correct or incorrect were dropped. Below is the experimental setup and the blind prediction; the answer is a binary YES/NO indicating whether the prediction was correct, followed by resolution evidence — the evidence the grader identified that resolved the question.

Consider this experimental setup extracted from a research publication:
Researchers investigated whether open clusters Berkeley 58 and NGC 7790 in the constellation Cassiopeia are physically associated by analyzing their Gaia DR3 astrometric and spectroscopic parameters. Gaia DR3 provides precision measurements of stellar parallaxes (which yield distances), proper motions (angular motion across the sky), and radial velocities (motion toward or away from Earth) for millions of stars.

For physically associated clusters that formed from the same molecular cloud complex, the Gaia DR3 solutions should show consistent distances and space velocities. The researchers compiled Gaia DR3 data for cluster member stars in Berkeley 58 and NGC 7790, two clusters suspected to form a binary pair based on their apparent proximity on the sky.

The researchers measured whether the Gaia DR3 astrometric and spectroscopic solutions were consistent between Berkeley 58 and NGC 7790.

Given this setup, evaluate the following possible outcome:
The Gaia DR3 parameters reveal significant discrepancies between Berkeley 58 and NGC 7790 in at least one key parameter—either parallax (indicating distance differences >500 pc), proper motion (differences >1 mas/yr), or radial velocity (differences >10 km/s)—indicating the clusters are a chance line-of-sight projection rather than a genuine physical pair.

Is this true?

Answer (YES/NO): NO